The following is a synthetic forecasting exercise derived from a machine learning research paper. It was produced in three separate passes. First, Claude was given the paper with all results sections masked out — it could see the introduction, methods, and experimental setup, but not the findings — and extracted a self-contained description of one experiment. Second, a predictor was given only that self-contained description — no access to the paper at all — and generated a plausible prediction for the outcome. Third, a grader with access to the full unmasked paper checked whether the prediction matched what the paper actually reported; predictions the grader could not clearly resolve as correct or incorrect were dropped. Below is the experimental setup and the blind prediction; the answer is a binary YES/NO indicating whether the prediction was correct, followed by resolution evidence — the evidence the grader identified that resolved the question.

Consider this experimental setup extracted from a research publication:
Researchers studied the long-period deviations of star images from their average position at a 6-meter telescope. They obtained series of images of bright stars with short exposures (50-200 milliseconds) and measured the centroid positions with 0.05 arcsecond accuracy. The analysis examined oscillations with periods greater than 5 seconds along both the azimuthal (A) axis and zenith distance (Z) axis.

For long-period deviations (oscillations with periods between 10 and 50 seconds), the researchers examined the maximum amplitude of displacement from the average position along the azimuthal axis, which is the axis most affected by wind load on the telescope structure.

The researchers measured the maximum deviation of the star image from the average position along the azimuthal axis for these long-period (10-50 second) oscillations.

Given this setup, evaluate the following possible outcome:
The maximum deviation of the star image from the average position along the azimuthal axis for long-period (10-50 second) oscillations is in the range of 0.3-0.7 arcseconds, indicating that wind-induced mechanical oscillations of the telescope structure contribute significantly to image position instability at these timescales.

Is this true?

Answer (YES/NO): NO